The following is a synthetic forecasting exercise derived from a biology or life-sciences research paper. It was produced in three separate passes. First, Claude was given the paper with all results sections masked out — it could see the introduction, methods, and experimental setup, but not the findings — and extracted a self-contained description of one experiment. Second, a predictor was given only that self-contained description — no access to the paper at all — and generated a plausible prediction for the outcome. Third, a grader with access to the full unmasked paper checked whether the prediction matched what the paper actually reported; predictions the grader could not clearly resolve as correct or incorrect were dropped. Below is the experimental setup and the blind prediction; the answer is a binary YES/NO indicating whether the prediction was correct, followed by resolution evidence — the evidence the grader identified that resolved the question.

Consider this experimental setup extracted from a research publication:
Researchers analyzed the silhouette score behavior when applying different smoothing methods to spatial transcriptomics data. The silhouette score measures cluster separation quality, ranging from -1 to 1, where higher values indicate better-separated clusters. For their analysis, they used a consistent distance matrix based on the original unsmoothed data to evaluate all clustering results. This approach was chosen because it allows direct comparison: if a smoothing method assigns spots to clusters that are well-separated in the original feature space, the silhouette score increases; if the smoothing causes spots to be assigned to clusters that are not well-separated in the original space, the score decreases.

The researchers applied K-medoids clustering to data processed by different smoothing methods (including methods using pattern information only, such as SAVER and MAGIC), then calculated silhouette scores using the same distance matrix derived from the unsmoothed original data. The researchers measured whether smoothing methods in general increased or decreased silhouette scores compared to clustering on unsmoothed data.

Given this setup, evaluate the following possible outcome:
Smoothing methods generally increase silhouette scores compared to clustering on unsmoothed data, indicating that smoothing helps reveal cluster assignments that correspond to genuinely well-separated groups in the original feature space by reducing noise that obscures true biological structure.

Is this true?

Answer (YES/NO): NO